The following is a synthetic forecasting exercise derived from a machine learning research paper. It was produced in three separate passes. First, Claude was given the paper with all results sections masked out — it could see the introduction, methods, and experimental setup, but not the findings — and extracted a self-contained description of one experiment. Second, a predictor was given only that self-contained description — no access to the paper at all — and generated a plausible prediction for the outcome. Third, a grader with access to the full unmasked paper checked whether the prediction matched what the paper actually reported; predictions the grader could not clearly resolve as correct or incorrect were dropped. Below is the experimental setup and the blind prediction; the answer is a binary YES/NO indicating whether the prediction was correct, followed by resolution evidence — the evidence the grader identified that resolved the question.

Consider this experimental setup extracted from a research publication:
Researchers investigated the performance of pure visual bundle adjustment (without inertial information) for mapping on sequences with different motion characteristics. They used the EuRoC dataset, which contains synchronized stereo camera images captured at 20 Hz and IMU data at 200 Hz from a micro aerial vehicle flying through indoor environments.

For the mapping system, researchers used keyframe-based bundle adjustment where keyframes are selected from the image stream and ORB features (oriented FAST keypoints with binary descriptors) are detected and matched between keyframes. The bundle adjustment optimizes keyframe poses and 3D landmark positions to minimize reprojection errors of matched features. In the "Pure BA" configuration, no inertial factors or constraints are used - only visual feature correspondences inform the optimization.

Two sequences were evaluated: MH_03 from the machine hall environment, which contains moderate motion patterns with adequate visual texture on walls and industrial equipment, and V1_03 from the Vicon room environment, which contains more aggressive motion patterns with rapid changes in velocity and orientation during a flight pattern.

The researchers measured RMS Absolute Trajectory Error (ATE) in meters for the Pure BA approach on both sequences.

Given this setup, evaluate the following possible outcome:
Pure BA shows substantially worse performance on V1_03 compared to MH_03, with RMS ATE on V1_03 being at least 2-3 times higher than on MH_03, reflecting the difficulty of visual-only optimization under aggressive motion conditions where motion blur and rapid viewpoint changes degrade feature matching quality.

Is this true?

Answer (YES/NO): NO